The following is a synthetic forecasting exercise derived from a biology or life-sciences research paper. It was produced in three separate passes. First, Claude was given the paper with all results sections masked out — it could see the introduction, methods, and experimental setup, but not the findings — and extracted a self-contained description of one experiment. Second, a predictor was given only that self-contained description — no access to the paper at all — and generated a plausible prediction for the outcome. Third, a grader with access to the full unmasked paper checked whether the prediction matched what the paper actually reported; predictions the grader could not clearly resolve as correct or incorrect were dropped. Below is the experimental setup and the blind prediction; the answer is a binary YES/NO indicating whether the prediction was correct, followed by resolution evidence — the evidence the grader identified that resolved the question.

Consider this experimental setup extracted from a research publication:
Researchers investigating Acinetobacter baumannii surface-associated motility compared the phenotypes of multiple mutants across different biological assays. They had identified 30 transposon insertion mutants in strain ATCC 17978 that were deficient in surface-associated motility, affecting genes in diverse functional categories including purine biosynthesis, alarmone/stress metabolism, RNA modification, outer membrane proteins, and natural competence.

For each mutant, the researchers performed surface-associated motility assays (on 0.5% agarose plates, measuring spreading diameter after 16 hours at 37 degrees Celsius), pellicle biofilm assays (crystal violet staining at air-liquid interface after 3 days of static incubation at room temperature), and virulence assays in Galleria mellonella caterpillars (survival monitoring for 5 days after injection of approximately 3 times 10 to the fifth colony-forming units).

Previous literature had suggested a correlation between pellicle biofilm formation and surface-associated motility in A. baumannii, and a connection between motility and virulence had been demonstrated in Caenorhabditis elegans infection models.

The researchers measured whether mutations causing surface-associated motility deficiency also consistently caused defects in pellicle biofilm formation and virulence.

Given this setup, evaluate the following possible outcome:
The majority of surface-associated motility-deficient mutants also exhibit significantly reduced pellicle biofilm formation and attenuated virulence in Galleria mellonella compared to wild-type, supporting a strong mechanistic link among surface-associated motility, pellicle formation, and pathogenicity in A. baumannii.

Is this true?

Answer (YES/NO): NO